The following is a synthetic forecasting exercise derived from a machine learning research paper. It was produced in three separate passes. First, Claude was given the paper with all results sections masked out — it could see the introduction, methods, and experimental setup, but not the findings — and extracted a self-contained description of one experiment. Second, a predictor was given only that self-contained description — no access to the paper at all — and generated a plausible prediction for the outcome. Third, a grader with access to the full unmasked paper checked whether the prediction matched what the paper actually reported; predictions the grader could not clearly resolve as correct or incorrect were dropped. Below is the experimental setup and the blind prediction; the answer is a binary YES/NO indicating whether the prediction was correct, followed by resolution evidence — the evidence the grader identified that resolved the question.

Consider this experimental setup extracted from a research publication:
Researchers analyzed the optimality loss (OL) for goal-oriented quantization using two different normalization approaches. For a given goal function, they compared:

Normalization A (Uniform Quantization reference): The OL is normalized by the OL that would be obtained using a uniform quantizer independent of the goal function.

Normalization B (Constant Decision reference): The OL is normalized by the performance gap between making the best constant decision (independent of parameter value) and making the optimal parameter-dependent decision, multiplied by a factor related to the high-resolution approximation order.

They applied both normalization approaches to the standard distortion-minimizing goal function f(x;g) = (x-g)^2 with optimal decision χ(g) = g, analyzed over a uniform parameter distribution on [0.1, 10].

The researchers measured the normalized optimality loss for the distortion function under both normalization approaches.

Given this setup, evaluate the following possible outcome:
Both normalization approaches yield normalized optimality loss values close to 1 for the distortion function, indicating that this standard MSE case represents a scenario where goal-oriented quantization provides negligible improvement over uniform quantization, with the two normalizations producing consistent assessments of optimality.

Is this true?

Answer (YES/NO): NO